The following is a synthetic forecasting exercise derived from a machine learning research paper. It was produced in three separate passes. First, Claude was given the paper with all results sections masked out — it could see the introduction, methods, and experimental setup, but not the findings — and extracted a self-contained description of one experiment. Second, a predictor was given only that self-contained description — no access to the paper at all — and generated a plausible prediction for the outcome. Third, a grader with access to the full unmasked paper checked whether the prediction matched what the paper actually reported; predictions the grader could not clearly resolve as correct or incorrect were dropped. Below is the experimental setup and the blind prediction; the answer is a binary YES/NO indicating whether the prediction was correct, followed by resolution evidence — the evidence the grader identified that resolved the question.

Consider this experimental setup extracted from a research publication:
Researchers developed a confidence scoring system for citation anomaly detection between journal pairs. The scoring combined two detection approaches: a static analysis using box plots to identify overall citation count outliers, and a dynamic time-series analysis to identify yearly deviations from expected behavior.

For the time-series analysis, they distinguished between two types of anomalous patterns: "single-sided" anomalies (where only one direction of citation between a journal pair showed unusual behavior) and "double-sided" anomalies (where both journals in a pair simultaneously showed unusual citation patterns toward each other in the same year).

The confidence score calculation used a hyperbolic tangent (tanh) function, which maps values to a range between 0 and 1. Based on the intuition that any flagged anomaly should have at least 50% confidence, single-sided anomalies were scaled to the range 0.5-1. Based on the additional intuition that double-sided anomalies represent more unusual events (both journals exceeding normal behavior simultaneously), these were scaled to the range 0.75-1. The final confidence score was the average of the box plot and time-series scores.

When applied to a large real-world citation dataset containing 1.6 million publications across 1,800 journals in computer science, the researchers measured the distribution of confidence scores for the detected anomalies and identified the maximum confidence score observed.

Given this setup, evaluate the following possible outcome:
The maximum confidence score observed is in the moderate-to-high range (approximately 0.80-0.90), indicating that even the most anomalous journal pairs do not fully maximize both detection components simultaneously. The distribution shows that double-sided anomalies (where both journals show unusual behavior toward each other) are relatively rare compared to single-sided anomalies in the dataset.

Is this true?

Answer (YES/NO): NO